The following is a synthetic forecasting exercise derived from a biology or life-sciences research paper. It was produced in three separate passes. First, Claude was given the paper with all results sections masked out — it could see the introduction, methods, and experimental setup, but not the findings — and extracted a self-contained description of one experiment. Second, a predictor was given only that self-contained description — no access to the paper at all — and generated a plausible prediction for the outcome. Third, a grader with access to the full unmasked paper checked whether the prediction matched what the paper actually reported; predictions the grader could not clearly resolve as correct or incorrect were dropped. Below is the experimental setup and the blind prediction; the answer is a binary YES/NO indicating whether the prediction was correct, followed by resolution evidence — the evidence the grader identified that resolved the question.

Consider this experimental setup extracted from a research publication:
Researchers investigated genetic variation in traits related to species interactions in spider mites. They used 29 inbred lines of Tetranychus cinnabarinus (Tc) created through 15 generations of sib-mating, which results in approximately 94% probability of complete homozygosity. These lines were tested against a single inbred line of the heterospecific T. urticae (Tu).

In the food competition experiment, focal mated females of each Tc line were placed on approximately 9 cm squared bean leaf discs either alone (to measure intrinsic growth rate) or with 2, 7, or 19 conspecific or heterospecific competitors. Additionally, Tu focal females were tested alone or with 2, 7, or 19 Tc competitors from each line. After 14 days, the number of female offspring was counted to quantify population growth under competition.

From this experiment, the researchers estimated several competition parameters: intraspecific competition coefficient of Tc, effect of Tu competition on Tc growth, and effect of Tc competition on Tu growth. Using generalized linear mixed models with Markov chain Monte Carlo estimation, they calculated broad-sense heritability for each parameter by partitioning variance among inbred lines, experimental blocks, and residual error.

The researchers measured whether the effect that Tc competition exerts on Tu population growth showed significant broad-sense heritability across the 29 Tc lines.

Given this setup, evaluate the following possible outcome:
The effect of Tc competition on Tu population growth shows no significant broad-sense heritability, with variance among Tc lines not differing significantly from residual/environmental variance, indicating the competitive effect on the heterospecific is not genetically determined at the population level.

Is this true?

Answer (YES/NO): YES